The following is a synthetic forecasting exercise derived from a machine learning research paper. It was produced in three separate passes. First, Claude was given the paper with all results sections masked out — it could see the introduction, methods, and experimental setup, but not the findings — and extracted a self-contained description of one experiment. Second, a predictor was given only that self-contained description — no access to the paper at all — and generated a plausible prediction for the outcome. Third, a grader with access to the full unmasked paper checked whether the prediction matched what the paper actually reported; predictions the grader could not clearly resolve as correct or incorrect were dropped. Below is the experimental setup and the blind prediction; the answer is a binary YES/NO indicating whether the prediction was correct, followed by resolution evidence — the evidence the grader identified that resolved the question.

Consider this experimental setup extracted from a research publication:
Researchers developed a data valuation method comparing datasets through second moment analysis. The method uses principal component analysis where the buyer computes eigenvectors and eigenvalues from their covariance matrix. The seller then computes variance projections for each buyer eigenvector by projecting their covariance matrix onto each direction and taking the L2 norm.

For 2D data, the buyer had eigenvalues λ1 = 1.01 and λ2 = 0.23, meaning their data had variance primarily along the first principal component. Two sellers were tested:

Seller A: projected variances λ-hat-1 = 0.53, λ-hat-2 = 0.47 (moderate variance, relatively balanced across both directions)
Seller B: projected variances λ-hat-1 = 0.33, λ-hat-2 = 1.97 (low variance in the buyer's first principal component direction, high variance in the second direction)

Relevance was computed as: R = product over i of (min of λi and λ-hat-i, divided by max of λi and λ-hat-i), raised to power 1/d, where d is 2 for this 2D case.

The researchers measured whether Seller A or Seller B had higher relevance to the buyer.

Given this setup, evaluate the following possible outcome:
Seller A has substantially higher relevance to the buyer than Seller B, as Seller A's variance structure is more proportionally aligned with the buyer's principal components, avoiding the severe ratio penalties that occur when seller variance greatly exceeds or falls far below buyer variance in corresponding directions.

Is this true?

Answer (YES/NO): YES